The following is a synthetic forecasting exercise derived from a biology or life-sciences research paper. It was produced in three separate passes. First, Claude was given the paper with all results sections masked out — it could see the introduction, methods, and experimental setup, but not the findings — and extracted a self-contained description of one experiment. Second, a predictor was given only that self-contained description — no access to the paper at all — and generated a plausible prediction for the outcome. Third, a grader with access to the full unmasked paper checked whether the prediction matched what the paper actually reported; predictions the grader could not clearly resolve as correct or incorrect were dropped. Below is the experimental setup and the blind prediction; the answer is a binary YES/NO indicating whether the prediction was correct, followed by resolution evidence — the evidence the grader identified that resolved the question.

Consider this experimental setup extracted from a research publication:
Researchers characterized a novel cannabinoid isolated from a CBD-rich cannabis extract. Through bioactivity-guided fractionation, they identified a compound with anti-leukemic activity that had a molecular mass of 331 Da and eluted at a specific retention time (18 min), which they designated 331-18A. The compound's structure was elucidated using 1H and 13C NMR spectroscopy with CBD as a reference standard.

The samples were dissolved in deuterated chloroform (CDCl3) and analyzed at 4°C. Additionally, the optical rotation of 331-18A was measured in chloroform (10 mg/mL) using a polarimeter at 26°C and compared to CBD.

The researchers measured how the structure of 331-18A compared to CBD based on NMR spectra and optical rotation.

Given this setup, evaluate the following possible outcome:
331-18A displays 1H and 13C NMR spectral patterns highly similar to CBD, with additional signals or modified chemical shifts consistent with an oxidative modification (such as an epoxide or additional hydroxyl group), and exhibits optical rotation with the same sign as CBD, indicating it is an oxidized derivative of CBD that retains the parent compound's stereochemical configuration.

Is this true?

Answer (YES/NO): YES